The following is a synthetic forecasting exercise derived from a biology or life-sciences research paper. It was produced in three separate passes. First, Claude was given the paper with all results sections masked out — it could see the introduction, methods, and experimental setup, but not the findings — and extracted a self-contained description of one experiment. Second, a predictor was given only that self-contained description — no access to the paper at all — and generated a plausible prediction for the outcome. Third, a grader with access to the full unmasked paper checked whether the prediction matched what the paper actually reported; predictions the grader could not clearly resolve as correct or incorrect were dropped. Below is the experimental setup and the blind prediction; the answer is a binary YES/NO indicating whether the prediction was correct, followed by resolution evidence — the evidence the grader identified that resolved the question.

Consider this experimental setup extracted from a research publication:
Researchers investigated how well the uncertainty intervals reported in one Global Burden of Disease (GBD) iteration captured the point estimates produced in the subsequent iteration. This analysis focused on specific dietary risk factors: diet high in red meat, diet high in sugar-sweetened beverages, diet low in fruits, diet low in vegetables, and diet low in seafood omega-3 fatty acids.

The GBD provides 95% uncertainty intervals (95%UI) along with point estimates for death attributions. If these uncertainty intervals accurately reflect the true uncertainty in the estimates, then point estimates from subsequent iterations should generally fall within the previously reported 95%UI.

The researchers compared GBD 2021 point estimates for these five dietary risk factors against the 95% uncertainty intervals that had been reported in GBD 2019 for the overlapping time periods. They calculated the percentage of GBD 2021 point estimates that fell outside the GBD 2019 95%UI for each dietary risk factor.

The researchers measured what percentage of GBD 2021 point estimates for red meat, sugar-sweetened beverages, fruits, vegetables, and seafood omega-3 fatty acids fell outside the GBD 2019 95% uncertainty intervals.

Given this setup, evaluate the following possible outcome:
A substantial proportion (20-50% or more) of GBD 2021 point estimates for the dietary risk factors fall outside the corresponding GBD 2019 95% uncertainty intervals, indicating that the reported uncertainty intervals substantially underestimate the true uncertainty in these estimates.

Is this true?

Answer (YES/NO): YES